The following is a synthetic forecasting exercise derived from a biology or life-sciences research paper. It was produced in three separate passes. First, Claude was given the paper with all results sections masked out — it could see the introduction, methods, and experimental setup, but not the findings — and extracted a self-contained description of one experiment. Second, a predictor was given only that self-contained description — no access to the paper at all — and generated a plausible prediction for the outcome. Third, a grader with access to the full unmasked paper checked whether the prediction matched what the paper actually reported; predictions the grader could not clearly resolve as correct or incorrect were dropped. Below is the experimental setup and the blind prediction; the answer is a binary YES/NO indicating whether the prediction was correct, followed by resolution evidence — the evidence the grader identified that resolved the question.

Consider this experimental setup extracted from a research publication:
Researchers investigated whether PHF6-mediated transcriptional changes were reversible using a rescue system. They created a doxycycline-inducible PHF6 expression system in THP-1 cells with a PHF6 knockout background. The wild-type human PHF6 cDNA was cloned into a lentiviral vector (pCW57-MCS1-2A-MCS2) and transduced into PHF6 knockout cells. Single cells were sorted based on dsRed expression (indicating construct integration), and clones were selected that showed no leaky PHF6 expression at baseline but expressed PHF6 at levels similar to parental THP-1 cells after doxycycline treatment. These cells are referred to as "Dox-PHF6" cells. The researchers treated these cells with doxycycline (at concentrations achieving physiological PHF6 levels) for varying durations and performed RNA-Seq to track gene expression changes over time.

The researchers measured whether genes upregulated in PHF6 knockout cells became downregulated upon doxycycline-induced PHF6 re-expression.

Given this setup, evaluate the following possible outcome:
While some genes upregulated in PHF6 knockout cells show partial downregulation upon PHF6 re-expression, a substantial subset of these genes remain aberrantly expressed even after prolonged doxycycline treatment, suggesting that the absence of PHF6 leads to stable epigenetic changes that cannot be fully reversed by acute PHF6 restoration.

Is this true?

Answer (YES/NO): NO